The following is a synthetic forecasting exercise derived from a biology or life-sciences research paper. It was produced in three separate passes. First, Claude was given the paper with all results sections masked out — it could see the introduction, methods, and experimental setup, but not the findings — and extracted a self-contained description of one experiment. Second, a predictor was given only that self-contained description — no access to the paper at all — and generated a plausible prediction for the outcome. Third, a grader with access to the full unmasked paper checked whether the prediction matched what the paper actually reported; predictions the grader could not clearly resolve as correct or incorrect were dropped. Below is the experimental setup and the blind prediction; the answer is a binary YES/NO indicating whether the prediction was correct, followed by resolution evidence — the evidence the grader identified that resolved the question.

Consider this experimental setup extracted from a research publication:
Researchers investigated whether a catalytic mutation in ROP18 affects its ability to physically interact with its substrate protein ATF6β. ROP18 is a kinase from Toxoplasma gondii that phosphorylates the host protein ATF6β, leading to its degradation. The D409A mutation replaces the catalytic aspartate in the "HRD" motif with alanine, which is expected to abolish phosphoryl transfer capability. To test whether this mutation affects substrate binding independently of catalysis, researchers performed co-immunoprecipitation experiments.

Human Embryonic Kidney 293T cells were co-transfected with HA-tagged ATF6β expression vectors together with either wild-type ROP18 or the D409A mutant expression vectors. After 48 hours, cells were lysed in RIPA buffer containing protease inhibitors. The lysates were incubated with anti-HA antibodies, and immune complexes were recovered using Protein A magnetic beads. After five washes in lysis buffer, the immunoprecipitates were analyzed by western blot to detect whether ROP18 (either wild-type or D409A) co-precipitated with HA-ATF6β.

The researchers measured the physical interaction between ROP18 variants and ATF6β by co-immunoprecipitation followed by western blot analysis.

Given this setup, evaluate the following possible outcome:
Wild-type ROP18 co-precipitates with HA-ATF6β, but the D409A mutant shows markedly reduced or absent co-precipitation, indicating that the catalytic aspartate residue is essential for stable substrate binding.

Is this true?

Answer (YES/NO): NO